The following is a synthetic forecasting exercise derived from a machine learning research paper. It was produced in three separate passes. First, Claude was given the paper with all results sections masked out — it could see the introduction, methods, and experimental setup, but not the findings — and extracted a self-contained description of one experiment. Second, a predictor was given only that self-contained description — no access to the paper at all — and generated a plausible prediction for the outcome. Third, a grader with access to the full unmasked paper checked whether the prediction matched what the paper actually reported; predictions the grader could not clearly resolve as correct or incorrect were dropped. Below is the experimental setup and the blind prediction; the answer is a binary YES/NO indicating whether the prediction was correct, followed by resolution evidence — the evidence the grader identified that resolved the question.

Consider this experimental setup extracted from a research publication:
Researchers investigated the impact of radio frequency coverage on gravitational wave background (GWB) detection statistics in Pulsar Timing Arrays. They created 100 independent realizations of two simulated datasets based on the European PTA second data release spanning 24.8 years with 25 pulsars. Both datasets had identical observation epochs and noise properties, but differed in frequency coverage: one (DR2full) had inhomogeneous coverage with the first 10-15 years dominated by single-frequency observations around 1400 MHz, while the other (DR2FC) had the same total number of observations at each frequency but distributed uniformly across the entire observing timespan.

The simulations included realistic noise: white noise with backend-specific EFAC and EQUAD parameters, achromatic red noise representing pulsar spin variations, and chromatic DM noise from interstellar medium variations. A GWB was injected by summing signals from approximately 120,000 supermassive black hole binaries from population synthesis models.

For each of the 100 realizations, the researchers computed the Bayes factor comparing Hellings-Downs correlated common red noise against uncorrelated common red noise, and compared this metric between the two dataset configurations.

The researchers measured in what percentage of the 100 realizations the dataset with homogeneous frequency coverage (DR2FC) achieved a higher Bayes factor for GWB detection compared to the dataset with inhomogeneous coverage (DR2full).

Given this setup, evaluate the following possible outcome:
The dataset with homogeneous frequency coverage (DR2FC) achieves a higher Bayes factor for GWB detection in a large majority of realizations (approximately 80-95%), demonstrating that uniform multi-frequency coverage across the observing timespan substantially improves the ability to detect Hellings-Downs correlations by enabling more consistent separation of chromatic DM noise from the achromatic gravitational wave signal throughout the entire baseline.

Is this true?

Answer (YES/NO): YES